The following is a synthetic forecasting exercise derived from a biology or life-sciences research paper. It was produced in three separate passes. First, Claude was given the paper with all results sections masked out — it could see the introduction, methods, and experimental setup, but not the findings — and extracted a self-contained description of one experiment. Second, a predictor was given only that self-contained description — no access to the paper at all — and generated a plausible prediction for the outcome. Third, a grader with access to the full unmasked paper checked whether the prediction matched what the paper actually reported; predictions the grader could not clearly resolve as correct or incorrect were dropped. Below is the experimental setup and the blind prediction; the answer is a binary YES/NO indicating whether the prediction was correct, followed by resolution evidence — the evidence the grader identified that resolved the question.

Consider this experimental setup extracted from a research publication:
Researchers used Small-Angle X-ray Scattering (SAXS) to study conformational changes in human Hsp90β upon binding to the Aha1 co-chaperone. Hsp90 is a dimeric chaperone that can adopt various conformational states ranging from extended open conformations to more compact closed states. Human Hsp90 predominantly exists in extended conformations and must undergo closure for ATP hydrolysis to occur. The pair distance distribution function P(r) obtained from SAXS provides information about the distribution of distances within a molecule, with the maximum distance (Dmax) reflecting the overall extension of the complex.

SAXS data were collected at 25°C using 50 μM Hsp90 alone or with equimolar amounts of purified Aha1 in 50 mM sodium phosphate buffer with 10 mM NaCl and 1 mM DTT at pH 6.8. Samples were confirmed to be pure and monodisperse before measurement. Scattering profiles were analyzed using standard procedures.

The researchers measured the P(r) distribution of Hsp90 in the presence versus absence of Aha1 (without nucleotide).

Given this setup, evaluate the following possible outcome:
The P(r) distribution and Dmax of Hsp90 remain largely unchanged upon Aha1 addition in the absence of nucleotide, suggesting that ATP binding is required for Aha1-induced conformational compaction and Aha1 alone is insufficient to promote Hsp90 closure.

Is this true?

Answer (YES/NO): NO